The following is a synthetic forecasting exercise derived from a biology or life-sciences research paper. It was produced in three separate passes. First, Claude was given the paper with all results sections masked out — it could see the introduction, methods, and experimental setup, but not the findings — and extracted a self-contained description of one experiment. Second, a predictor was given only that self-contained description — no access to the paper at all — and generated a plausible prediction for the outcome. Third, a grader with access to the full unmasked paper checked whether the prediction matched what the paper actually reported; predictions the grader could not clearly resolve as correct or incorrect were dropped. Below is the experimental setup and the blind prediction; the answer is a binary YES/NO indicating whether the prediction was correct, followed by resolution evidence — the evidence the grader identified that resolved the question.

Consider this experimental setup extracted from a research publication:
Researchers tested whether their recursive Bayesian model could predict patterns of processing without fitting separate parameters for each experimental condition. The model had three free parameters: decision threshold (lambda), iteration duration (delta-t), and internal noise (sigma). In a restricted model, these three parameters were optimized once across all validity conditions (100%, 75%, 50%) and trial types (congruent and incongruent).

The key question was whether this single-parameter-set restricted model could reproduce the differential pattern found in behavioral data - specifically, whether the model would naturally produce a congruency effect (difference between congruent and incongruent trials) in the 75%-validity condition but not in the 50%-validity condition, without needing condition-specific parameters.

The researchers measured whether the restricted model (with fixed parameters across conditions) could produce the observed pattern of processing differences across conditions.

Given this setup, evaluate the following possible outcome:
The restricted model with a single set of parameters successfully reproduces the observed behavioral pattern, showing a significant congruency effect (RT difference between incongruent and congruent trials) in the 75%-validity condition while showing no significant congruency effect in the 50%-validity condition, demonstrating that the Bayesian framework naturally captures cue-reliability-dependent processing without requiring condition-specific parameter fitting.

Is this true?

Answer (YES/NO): YES